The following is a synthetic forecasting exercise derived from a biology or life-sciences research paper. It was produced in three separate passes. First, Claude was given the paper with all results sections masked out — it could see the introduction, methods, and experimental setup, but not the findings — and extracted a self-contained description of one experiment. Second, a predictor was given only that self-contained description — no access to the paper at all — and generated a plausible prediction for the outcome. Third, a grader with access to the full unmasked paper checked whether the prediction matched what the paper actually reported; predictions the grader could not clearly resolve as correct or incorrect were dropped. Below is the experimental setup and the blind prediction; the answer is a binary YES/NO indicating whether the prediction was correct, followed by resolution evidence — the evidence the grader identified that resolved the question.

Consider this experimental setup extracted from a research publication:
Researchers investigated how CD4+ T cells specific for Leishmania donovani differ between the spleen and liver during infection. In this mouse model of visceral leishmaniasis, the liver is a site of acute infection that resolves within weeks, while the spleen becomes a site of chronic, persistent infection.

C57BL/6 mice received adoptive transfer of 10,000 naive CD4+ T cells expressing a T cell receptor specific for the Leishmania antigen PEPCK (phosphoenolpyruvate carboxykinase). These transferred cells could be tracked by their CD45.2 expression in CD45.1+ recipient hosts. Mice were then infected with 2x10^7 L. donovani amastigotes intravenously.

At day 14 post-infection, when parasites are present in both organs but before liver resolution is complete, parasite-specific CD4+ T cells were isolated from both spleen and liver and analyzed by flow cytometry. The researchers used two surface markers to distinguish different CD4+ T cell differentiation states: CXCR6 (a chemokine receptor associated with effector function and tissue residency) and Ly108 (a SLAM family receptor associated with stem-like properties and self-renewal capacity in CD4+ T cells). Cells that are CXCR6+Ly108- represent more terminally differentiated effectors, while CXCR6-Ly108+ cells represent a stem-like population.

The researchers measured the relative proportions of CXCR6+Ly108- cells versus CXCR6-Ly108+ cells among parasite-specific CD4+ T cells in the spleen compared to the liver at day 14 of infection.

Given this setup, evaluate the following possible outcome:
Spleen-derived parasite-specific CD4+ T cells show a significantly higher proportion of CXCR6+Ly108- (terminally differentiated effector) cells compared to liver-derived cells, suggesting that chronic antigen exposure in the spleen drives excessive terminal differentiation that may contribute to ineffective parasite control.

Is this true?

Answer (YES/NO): NO